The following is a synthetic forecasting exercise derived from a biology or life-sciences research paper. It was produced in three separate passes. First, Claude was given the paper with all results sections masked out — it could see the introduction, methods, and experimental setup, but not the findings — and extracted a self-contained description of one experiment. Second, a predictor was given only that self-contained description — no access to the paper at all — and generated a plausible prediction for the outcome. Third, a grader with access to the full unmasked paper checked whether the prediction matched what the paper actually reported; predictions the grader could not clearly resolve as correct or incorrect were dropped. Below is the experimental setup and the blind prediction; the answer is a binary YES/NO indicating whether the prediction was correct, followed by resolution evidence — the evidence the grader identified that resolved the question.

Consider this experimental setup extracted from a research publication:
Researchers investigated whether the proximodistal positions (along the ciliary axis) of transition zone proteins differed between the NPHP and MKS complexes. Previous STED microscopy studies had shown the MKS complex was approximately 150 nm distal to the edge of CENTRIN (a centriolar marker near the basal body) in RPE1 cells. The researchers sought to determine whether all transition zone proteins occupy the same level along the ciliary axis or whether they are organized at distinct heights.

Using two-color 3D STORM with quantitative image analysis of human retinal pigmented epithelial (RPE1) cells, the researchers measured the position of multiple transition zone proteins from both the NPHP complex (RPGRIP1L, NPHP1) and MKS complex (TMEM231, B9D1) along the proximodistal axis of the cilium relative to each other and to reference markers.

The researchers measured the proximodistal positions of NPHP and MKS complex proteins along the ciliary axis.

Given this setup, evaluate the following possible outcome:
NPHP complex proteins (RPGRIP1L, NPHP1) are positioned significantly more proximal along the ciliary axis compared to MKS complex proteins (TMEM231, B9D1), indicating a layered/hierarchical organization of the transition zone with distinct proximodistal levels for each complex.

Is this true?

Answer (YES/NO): NO